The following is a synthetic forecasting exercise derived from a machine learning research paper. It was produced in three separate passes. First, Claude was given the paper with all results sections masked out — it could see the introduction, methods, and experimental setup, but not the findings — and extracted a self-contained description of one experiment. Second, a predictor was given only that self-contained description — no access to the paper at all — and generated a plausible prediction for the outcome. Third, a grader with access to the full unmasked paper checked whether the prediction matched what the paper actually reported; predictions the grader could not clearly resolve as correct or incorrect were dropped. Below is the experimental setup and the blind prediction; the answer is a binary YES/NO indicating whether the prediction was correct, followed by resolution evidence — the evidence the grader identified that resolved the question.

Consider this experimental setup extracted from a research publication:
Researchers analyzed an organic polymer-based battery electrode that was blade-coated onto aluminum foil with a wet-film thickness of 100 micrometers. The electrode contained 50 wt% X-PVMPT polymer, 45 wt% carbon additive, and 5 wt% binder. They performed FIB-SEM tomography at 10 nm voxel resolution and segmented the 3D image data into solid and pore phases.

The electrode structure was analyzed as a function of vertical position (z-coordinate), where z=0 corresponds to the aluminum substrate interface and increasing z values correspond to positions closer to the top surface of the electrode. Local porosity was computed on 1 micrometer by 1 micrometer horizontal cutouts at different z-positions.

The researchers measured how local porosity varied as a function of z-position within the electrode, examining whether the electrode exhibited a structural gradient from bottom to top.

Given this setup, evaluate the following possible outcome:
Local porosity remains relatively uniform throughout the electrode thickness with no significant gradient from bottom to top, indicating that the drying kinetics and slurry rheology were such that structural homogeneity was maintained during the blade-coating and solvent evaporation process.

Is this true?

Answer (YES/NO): NO